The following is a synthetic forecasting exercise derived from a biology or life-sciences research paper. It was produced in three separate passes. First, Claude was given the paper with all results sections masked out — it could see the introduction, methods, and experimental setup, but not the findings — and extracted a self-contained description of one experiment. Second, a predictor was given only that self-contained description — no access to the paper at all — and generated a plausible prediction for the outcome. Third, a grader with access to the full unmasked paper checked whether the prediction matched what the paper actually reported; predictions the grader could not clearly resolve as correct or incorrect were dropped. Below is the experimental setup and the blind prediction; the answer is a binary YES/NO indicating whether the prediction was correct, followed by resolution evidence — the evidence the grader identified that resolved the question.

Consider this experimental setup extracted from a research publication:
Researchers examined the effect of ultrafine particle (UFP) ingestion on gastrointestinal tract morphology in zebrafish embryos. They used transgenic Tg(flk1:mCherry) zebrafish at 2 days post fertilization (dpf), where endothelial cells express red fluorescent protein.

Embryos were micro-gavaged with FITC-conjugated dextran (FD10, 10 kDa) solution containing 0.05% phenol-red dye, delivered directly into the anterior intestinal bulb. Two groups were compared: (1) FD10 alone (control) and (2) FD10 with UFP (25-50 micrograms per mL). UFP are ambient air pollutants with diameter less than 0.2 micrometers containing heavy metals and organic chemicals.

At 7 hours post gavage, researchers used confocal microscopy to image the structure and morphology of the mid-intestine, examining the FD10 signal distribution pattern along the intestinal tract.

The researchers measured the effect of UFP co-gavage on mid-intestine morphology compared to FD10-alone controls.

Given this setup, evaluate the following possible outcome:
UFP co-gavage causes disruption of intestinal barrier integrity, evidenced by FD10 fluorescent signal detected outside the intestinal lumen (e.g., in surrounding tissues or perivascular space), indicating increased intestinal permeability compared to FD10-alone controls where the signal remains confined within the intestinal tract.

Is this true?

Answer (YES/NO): YES